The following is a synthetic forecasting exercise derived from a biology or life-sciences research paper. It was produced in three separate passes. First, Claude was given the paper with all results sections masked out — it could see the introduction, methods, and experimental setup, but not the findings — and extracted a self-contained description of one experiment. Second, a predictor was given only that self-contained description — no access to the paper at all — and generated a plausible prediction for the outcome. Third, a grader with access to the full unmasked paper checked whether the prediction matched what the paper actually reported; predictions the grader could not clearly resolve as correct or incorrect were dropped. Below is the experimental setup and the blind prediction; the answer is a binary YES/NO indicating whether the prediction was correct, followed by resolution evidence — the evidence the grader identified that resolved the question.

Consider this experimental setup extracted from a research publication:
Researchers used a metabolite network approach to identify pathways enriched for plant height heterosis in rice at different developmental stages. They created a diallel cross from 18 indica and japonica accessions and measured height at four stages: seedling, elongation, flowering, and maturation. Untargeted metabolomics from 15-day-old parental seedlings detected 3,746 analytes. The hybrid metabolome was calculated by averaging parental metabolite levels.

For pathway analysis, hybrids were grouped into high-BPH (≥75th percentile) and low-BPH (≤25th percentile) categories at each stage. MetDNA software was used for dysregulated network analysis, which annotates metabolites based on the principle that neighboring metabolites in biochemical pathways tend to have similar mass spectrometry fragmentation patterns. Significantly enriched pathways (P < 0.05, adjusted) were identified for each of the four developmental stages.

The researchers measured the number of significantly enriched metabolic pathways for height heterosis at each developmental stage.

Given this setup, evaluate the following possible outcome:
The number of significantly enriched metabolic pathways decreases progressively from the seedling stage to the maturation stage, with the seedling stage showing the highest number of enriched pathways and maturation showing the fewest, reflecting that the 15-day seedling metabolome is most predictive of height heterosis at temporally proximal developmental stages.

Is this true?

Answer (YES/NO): NO